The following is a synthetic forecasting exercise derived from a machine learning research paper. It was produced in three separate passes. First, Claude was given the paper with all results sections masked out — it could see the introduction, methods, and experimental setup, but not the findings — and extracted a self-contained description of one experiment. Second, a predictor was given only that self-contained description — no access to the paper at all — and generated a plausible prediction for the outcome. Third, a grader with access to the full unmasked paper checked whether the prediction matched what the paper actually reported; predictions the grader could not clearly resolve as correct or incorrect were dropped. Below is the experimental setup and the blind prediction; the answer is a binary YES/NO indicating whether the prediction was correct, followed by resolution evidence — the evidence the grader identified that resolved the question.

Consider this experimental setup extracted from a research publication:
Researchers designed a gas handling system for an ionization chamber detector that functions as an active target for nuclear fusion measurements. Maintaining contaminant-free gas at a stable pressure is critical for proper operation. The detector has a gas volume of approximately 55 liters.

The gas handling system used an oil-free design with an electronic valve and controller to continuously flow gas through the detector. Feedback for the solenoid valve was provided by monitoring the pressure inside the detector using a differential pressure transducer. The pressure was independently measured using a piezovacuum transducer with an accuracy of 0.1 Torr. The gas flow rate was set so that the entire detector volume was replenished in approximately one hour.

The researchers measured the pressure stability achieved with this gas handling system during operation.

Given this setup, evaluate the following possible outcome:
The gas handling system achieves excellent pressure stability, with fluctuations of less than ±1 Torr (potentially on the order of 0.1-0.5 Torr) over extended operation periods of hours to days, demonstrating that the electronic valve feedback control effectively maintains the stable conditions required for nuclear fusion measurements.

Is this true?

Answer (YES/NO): YES